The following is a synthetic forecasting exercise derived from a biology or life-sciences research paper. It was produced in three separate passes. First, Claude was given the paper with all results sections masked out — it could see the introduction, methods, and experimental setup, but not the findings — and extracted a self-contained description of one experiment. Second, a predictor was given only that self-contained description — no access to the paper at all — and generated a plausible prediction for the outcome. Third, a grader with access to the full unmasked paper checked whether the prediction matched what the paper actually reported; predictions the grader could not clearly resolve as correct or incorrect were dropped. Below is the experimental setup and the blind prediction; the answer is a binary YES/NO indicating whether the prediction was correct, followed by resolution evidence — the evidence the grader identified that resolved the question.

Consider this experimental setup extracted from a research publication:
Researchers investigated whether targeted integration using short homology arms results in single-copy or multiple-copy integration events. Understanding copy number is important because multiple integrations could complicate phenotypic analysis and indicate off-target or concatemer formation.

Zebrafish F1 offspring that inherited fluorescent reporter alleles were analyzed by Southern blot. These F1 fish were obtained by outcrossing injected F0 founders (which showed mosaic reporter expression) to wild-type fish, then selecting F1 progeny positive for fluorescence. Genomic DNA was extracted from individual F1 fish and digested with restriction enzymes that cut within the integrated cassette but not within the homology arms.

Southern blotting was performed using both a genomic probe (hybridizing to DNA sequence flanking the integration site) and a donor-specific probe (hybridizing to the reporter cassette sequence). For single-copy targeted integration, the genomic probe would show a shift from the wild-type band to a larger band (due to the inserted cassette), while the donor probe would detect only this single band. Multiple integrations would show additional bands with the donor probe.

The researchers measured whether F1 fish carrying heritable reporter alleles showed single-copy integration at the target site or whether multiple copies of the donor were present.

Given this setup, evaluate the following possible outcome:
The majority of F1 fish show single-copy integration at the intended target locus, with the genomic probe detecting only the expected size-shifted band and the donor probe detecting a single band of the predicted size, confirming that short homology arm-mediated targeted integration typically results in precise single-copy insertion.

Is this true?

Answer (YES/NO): YES